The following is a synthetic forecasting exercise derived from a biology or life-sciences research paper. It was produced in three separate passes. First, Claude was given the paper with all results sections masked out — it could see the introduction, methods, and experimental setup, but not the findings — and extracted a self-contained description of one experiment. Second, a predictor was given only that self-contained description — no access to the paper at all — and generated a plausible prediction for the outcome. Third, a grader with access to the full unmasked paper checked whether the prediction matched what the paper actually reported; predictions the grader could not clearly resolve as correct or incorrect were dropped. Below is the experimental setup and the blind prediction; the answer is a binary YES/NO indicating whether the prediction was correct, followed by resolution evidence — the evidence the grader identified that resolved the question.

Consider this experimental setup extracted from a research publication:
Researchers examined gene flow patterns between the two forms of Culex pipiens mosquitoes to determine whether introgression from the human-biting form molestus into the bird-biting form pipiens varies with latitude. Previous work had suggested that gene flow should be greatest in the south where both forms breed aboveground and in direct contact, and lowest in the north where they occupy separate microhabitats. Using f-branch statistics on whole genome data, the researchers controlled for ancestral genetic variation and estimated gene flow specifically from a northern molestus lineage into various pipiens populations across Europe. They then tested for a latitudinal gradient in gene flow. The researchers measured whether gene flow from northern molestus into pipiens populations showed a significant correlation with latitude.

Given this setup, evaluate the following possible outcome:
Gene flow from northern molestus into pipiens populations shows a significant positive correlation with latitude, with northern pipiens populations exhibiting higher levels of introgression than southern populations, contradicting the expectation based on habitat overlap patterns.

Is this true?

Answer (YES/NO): NO